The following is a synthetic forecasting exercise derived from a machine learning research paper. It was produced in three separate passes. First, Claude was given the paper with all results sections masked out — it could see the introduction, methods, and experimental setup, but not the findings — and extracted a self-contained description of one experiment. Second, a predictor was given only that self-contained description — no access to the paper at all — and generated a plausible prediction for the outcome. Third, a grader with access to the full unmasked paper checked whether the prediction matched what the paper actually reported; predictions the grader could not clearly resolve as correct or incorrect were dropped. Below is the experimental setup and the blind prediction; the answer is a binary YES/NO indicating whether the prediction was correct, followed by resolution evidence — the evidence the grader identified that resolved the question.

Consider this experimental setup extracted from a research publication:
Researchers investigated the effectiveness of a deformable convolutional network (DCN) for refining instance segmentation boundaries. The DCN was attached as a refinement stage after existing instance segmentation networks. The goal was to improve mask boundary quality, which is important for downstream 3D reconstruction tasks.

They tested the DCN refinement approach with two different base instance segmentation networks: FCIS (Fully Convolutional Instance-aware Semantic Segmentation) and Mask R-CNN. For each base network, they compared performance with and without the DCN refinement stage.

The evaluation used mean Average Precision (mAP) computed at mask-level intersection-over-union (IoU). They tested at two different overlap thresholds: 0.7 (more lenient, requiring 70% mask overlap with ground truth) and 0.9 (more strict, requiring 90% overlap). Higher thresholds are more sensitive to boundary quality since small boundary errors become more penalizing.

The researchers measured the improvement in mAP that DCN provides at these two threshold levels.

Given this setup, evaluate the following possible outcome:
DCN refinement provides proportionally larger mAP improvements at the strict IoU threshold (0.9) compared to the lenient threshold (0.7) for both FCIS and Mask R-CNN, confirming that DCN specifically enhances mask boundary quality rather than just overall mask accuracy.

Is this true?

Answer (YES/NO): YES